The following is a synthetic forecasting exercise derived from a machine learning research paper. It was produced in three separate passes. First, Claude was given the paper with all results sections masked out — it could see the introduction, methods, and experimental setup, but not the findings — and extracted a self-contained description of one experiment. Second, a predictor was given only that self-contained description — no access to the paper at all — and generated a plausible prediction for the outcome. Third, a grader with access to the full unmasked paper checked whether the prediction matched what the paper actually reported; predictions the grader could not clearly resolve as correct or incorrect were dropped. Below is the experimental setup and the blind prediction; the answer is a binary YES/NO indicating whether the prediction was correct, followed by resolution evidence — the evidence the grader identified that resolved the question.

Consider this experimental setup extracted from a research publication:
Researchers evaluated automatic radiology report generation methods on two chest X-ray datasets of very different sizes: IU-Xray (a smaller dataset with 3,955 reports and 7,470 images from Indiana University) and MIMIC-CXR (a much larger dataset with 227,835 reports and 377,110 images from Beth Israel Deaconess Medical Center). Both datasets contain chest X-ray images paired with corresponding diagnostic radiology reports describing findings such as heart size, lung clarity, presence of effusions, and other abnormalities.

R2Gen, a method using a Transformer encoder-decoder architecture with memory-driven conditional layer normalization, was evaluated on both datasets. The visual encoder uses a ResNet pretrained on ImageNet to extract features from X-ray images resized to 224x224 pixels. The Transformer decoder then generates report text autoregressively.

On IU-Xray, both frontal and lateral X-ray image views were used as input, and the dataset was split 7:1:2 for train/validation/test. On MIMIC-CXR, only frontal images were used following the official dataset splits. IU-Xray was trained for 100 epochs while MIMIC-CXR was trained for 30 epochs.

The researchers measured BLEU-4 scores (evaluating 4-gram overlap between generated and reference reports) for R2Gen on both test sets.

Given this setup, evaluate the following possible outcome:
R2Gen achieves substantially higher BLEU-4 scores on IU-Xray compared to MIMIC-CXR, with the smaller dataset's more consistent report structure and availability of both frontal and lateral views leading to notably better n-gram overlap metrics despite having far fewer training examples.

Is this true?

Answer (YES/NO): YES